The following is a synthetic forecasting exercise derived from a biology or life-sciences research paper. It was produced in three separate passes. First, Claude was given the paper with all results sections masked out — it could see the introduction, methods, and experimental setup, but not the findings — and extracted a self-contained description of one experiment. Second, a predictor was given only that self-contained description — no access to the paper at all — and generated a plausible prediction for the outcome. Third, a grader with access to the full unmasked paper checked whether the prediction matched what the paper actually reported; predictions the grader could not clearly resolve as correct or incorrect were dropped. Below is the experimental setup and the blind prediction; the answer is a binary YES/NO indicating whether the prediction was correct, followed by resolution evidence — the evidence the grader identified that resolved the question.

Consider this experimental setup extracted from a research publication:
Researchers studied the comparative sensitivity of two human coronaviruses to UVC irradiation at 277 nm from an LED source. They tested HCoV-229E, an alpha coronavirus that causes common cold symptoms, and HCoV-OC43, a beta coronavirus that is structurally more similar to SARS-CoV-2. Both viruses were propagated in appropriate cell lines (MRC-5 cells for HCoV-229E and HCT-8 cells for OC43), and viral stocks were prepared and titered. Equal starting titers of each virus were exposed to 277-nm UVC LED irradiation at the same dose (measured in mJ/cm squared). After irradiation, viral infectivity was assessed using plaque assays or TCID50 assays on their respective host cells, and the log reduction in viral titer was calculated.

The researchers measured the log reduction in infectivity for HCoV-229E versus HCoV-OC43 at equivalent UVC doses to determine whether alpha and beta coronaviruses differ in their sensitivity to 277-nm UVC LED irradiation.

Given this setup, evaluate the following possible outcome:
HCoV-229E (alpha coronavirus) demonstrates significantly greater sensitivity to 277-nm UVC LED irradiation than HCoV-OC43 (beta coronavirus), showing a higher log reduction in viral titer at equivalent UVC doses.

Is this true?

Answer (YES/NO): NO